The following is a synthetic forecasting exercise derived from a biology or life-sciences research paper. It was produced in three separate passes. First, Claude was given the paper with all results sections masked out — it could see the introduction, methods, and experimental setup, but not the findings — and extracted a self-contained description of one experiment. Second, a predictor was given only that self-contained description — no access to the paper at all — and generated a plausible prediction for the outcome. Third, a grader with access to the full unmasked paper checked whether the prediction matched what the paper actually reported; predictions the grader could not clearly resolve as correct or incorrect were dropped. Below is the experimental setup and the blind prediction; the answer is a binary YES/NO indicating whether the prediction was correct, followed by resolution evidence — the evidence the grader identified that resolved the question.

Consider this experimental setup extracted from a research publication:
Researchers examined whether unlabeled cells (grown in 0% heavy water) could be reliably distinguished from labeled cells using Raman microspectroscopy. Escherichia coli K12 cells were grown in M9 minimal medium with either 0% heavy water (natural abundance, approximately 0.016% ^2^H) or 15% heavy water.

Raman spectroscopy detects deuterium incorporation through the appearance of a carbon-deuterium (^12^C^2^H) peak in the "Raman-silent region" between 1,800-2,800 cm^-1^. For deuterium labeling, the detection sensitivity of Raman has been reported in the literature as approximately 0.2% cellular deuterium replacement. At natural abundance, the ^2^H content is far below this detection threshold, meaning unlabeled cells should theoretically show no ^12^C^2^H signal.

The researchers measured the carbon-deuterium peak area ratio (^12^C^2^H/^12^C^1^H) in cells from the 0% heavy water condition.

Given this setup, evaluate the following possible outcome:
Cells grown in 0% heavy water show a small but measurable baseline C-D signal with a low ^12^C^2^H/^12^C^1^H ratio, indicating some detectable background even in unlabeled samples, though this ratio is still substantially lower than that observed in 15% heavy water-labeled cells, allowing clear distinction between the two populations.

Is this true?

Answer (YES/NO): YES